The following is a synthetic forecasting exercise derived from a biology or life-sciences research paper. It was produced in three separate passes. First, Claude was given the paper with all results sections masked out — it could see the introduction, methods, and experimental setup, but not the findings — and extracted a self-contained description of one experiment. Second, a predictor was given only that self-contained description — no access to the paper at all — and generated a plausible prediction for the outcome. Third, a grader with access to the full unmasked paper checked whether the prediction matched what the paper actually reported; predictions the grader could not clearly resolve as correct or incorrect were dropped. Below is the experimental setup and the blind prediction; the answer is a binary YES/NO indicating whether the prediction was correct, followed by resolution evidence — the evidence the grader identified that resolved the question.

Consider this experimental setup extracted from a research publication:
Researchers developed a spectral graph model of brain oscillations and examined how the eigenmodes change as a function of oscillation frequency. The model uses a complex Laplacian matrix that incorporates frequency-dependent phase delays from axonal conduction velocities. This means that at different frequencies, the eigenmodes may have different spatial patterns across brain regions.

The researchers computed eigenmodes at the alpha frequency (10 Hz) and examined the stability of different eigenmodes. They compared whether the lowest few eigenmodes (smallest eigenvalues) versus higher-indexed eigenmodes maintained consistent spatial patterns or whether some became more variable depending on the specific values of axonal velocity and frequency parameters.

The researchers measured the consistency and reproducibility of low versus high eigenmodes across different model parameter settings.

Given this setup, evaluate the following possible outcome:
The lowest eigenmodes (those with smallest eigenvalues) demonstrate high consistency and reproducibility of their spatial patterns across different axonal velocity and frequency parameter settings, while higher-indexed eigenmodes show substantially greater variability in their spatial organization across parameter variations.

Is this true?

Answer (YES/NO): YES